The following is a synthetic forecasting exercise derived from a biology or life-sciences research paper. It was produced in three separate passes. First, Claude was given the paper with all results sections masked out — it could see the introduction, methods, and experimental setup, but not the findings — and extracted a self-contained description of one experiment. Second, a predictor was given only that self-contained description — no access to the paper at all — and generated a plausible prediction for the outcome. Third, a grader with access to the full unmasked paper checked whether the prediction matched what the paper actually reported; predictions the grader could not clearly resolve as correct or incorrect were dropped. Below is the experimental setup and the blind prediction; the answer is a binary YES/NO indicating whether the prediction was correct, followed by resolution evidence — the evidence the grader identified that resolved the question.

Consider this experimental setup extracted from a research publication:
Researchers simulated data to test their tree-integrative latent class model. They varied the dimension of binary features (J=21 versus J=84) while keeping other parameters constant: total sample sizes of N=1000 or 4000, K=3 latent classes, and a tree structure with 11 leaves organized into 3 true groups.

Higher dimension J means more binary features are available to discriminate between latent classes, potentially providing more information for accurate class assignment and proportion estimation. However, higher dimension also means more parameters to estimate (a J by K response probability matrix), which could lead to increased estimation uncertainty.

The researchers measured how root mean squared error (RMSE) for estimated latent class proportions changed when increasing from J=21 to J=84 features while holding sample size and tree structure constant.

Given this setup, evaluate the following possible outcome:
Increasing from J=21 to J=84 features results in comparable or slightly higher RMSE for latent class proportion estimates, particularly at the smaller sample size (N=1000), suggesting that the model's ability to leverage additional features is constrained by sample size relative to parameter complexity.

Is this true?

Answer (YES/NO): NO